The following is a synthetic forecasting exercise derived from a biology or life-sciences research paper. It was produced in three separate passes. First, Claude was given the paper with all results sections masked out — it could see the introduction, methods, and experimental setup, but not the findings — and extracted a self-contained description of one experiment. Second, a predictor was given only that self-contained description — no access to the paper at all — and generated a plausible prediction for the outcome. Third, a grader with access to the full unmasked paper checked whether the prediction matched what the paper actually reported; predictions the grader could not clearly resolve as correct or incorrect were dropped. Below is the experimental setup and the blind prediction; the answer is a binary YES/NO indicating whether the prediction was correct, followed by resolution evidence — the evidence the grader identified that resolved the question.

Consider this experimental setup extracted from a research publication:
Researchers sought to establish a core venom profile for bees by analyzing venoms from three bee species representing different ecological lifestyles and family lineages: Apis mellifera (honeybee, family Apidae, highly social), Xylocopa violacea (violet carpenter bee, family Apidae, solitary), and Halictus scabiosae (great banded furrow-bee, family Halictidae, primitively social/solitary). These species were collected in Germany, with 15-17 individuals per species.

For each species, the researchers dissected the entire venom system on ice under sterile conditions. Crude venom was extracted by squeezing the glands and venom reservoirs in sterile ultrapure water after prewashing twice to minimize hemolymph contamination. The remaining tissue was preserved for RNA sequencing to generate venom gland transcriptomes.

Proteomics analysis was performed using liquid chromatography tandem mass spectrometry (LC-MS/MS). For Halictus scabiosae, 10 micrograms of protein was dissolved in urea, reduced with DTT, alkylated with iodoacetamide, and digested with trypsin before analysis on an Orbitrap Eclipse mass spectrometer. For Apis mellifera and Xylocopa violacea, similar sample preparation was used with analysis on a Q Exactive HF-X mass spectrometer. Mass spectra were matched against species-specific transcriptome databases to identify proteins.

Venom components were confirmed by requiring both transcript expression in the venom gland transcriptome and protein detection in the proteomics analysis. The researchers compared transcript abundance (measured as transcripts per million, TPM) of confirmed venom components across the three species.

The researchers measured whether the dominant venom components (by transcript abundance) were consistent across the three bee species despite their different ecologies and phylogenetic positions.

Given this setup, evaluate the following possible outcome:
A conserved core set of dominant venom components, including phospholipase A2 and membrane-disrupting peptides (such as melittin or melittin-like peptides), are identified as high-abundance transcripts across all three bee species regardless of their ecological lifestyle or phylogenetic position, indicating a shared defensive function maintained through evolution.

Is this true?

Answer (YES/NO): NO